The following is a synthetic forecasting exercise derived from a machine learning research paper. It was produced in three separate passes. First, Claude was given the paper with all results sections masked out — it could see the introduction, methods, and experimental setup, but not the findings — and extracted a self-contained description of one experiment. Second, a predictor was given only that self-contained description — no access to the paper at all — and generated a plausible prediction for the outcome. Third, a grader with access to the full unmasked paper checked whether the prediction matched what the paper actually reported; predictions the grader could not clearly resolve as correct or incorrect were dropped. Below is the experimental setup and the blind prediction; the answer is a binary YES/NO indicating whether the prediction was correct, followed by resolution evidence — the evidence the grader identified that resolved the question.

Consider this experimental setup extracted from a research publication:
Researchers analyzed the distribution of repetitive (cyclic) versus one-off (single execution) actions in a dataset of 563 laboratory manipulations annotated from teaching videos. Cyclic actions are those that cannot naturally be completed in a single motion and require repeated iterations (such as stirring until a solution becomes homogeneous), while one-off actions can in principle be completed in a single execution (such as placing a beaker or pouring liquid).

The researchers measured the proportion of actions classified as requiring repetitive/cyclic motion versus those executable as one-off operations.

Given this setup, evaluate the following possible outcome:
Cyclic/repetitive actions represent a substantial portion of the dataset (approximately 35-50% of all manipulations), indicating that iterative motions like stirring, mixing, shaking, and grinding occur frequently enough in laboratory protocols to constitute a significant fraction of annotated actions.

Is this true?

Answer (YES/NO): NO